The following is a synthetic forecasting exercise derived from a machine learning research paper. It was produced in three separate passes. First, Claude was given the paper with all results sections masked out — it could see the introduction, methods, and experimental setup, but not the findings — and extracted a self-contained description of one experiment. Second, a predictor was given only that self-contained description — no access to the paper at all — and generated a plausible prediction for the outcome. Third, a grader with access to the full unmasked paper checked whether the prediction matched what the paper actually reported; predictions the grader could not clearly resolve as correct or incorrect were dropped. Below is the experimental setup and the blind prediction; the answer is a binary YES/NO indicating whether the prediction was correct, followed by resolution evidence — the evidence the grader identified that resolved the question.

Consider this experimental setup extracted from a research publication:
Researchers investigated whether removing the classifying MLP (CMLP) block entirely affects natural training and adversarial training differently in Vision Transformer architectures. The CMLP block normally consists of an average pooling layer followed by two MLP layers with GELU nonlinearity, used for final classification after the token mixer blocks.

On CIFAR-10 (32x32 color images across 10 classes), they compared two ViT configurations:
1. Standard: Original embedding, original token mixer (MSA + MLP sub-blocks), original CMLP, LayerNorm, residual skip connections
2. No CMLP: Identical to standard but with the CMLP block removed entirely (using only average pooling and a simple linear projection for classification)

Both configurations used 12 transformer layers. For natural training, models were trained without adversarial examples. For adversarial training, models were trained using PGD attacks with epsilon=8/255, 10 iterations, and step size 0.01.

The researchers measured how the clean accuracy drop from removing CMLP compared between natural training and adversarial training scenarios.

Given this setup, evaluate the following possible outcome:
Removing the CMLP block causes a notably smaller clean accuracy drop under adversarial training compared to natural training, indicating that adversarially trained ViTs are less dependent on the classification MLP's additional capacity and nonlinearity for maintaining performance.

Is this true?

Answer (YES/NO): NO